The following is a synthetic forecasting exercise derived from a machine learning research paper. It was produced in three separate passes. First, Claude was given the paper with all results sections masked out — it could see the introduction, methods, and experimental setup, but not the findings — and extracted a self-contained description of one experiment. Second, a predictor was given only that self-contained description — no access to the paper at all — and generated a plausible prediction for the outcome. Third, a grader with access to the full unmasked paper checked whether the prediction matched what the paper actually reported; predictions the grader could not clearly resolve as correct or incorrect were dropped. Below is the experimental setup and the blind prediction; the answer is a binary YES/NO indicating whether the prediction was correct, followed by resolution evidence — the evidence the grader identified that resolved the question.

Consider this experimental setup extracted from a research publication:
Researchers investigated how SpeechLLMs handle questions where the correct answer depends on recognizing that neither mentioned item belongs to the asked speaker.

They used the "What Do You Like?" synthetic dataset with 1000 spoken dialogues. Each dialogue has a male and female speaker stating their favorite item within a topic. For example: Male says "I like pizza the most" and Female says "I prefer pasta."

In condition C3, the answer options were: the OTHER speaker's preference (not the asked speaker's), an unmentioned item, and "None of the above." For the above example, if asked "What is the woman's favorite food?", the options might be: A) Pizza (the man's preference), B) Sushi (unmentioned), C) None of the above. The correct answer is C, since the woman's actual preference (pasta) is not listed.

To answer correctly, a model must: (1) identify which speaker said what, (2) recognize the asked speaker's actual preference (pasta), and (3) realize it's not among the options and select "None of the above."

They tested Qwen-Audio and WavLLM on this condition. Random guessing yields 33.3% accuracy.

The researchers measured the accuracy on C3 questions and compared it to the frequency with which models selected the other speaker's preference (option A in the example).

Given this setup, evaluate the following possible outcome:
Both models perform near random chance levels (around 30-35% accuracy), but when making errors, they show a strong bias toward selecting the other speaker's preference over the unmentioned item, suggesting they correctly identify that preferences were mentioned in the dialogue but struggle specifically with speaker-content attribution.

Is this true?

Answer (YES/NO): NO